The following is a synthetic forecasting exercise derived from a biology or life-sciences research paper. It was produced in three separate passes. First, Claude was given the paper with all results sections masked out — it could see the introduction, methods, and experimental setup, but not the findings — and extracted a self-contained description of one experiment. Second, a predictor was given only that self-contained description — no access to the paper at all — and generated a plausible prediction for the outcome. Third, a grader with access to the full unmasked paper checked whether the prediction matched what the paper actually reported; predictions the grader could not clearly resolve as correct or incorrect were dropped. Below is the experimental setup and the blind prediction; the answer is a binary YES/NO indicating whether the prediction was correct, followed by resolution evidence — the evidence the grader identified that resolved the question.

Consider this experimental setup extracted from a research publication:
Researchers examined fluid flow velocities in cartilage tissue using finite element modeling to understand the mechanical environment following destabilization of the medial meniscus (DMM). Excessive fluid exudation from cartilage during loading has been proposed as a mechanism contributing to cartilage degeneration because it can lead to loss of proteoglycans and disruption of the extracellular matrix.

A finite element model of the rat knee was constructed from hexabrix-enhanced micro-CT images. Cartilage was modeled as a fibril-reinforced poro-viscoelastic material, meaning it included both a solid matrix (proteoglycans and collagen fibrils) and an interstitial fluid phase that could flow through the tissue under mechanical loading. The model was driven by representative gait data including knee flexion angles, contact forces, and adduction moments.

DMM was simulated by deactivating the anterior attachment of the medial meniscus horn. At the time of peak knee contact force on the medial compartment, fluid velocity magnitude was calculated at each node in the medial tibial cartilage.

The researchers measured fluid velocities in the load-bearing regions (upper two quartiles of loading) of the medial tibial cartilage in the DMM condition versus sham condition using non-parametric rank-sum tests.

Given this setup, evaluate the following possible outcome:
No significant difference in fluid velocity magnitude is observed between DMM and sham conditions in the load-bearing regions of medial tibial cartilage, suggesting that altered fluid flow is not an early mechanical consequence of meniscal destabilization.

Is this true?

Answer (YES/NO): NO